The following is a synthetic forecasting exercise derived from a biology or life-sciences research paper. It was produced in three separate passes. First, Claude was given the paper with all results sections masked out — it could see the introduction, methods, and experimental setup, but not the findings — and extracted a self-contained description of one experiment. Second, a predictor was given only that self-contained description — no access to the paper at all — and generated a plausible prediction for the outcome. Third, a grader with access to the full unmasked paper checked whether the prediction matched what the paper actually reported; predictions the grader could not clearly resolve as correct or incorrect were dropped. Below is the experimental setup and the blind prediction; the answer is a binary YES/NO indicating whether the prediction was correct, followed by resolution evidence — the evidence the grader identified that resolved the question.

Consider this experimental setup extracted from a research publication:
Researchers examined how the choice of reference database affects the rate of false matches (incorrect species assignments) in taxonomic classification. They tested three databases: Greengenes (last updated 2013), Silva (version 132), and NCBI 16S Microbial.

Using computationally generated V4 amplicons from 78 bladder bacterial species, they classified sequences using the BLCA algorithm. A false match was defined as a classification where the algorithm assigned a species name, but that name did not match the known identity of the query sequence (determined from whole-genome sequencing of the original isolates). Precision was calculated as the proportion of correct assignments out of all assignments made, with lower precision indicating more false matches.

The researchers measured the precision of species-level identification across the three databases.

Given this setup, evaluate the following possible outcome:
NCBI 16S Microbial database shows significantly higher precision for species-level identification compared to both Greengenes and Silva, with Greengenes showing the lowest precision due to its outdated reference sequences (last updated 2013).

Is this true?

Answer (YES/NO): NO